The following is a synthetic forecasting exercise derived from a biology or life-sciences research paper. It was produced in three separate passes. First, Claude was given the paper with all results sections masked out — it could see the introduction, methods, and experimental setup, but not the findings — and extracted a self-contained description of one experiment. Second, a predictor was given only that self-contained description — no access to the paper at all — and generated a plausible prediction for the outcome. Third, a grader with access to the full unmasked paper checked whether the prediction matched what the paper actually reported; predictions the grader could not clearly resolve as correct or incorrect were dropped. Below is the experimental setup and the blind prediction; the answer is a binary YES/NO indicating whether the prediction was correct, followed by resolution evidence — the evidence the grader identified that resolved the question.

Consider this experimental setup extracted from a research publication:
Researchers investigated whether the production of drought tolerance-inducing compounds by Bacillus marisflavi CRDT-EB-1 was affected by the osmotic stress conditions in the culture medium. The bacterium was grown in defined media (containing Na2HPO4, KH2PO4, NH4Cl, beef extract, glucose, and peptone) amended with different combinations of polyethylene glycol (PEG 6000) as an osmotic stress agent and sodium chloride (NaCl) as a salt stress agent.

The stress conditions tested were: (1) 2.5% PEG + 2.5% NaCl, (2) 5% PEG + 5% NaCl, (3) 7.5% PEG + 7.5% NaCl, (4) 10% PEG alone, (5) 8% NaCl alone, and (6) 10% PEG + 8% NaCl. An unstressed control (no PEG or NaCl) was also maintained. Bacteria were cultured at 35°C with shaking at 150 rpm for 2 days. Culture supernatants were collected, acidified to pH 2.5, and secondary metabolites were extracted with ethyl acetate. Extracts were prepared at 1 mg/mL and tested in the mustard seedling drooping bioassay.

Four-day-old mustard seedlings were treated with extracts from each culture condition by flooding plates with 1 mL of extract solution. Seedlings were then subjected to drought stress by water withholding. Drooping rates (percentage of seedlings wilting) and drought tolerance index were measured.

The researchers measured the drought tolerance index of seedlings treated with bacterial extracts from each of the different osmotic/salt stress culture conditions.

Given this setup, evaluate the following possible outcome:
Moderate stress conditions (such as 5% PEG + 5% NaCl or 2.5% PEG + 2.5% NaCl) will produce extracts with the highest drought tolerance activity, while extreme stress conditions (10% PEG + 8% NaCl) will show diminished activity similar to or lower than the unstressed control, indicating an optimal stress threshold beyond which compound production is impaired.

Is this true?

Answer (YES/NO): NO